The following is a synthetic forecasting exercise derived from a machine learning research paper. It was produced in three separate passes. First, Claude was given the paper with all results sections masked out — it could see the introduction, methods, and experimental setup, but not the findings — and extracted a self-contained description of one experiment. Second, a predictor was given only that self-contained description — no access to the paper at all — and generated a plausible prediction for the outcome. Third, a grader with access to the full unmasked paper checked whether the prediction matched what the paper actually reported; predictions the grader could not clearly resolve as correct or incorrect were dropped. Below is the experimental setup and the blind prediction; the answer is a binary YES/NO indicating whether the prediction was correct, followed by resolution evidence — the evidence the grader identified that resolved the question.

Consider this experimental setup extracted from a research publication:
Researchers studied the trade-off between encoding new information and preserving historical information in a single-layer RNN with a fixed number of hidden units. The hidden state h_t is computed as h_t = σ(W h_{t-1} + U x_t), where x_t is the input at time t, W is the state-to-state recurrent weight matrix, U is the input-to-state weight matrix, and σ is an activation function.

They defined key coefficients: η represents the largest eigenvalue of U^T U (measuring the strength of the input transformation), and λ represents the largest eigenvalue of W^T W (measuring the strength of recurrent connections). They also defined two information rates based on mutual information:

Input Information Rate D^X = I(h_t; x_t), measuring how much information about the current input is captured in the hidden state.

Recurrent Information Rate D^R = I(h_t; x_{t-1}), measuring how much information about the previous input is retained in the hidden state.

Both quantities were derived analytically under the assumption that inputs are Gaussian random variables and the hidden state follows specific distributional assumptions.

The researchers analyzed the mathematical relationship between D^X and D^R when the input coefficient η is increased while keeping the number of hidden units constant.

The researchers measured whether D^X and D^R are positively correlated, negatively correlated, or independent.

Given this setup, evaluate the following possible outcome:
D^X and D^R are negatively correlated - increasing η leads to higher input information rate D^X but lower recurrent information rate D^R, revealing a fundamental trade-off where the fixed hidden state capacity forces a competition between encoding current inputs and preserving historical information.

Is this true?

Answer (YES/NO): YES